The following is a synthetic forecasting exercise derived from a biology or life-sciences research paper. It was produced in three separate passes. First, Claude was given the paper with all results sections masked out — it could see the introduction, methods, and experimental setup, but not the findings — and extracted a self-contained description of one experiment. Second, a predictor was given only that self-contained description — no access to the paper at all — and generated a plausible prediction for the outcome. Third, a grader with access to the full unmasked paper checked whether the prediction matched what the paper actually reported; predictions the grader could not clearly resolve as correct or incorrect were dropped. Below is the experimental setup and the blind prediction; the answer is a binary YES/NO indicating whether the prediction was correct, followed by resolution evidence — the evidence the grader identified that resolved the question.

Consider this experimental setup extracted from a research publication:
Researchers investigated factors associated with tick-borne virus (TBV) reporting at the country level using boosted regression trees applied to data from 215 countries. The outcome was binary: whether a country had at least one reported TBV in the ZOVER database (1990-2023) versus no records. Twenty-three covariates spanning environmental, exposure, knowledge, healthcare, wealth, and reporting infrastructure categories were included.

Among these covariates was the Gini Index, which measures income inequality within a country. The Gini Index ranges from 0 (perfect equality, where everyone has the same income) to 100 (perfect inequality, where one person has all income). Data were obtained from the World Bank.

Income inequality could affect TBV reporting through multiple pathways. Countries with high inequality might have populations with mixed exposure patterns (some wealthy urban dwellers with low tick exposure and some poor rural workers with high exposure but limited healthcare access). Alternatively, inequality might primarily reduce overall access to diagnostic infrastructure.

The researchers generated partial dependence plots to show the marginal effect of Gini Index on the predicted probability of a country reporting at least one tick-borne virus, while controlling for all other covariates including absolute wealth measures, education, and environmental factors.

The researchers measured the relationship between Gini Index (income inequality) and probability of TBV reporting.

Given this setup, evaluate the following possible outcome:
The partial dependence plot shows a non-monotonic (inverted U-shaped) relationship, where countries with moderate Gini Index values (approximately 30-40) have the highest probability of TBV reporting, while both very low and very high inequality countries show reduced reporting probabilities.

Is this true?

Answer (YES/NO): NO